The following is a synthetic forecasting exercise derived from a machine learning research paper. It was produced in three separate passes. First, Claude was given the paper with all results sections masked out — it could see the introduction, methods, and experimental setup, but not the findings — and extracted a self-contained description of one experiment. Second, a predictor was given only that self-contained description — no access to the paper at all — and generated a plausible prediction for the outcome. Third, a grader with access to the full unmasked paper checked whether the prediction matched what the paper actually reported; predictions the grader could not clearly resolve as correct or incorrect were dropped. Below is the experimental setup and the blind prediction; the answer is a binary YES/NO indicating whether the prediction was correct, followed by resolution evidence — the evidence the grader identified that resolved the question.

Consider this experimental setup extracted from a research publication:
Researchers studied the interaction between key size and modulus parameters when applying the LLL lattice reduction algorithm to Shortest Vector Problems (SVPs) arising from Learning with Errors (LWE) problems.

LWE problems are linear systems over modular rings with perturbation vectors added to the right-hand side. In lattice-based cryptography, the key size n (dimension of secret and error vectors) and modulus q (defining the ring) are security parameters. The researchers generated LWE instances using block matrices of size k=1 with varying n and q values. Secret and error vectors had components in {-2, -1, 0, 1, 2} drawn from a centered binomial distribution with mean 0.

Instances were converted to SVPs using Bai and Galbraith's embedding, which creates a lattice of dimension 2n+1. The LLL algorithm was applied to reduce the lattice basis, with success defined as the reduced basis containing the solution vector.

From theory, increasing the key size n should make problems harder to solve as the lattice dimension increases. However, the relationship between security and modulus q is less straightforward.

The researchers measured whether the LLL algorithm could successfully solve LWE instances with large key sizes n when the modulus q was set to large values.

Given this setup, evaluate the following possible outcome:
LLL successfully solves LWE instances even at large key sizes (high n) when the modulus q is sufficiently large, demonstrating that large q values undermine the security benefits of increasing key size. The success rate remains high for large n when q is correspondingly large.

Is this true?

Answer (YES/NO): YES